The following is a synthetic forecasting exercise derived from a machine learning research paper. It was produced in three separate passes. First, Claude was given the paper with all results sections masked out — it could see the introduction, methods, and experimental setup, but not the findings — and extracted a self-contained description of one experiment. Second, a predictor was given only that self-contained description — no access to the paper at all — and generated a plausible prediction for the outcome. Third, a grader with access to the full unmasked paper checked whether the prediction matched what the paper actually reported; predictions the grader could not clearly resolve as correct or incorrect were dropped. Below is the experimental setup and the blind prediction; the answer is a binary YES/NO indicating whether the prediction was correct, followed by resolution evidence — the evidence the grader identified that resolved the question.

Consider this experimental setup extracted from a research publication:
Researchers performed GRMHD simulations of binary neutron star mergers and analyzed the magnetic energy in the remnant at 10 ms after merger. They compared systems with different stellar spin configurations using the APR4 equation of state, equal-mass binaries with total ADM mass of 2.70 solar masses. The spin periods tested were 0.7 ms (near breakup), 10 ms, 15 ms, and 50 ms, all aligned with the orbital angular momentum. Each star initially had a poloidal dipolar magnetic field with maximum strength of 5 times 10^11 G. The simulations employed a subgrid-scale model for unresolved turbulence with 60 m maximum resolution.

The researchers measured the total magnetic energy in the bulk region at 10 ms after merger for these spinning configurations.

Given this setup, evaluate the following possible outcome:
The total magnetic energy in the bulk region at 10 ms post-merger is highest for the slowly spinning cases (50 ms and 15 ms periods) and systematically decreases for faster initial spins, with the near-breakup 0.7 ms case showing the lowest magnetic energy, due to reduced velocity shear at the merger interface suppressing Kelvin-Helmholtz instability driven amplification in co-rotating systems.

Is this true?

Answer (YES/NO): NO